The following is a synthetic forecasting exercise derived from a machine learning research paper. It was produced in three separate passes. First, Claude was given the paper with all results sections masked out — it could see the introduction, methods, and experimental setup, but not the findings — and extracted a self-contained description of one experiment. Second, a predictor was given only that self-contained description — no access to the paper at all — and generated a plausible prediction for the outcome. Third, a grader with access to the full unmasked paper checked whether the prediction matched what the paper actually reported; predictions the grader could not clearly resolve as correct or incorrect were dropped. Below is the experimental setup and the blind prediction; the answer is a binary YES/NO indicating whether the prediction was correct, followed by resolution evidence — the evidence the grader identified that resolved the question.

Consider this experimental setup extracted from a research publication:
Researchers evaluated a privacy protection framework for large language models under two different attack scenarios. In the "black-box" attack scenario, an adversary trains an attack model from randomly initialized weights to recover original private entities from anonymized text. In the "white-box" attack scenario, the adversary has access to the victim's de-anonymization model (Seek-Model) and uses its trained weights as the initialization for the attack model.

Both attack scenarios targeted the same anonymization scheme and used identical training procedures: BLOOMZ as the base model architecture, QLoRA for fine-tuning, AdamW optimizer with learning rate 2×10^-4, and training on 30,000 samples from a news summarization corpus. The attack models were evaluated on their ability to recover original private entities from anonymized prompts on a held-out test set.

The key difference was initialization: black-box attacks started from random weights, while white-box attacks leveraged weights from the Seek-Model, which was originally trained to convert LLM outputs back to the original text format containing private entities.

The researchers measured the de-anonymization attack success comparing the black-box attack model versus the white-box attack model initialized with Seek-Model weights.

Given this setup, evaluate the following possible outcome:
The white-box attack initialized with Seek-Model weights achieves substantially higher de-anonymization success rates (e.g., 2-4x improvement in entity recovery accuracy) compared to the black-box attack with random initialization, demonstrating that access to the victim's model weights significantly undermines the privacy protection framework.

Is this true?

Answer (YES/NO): NO